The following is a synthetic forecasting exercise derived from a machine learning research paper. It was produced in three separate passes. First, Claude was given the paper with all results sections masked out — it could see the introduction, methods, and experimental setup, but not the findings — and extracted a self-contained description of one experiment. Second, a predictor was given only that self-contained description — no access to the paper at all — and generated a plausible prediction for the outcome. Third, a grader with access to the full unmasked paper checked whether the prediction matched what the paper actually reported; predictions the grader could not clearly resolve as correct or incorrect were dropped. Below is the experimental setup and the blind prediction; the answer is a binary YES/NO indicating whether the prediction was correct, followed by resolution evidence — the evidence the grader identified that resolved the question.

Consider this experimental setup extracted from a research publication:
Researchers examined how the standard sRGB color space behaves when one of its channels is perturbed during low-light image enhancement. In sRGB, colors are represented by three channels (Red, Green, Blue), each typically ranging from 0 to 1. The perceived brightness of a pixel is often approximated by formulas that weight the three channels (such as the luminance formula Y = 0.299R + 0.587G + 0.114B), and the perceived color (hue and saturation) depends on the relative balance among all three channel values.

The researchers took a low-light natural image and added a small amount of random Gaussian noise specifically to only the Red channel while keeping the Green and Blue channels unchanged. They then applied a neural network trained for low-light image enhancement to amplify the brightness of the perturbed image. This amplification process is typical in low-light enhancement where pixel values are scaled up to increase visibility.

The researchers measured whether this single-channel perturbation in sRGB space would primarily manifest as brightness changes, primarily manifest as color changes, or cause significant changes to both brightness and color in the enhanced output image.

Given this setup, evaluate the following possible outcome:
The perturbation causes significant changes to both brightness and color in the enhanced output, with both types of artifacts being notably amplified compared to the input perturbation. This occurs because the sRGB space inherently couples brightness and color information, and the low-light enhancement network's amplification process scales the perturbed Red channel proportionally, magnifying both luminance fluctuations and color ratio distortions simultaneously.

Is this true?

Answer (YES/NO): YES